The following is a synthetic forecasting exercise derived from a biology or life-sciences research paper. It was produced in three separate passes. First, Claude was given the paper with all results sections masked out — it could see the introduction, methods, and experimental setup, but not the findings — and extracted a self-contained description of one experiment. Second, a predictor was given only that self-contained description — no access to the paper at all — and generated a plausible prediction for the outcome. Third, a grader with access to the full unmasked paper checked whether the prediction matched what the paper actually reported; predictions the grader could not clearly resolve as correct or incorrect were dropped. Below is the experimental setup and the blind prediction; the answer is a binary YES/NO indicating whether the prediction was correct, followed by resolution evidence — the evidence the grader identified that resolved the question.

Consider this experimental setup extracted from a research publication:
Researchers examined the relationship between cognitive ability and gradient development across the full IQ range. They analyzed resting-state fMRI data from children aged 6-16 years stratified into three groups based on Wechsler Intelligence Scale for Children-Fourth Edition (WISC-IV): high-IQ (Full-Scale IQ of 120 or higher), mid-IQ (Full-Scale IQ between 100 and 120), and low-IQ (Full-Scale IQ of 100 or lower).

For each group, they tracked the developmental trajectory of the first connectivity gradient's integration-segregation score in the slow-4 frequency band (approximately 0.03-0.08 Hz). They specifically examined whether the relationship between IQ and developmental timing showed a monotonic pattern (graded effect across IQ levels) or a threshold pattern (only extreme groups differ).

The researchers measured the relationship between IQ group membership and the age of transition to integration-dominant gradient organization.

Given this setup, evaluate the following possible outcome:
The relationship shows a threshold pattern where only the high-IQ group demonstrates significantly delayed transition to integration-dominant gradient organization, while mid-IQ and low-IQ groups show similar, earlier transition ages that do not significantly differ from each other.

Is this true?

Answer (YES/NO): NO